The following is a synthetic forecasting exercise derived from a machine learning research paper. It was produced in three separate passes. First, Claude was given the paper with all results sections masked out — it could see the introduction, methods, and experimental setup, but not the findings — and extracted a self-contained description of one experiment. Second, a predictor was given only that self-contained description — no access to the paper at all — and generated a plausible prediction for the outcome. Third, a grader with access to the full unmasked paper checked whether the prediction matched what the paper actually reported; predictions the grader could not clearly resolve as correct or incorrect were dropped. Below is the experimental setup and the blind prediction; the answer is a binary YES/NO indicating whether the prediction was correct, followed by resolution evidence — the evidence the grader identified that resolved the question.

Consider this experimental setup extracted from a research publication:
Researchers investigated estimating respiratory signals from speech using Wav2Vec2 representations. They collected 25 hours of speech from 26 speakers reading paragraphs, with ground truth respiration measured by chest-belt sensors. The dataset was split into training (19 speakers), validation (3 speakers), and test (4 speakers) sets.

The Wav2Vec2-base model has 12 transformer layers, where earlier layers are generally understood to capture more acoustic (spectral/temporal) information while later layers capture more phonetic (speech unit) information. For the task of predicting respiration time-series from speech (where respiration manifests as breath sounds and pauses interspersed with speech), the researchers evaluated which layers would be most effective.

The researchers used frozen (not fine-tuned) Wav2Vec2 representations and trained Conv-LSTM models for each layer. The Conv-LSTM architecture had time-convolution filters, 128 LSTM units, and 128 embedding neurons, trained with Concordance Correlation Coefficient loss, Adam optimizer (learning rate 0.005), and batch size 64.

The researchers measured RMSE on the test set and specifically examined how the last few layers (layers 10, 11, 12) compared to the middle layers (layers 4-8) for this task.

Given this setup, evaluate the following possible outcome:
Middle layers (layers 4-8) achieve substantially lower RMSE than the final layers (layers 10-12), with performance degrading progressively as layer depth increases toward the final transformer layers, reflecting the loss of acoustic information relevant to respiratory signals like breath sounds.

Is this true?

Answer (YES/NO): NO